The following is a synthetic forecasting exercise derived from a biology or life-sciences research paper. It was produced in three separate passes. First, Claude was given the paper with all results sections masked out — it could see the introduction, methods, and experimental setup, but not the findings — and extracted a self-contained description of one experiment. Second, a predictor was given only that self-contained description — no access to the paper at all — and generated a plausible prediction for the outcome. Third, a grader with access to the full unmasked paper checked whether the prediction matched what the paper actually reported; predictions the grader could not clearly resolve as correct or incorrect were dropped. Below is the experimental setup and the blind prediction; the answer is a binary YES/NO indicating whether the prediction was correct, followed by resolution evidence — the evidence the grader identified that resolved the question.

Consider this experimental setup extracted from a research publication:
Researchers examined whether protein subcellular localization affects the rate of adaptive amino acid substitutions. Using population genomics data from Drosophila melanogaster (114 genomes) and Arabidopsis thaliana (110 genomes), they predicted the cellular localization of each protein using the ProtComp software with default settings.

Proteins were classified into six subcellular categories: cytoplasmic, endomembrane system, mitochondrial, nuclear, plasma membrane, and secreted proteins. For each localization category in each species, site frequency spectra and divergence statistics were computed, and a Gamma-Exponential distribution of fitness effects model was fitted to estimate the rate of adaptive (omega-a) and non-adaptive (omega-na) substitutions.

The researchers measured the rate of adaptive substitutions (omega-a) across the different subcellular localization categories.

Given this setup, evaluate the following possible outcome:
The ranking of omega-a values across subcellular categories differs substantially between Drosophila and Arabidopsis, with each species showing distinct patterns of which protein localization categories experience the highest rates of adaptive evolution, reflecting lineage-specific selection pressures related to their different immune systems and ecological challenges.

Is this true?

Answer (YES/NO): NO